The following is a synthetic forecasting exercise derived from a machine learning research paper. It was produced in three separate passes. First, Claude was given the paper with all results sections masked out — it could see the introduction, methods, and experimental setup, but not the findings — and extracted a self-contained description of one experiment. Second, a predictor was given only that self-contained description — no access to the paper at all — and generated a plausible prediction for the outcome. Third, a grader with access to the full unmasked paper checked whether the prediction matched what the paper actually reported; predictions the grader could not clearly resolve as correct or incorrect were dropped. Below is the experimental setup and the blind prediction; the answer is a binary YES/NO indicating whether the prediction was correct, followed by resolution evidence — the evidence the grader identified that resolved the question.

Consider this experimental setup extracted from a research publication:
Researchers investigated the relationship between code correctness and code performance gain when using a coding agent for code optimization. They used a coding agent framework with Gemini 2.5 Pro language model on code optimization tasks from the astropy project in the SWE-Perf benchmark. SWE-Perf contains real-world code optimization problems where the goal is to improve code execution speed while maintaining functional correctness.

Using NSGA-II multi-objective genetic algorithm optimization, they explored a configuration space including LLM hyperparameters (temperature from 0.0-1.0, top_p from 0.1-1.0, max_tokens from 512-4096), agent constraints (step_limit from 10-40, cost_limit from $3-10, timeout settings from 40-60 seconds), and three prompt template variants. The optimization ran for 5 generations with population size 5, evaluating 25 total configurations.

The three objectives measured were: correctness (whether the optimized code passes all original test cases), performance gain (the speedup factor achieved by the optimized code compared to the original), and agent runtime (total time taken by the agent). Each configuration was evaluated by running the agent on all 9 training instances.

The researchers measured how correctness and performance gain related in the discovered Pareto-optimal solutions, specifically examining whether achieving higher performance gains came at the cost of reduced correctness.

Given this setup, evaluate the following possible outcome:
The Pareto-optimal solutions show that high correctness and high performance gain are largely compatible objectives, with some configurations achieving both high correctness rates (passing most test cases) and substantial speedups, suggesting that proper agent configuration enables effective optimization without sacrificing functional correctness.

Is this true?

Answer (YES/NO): YES